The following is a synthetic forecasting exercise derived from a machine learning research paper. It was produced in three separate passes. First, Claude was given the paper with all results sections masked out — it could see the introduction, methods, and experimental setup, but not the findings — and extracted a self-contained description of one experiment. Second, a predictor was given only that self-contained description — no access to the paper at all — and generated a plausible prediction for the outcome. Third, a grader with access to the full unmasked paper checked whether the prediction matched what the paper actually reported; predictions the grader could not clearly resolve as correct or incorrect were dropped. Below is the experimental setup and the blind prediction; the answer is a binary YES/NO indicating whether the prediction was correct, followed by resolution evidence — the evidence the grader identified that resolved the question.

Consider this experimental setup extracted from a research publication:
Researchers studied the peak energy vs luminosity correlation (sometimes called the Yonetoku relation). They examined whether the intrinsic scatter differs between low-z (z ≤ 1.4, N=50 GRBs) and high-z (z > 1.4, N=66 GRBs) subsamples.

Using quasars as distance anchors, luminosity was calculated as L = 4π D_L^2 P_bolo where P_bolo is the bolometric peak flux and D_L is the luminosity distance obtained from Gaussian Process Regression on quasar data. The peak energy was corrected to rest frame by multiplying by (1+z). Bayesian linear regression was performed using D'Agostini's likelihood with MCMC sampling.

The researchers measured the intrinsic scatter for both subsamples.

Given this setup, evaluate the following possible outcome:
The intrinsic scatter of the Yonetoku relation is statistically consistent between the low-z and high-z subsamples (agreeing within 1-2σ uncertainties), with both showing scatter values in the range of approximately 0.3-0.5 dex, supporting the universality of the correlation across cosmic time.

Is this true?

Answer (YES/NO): NO